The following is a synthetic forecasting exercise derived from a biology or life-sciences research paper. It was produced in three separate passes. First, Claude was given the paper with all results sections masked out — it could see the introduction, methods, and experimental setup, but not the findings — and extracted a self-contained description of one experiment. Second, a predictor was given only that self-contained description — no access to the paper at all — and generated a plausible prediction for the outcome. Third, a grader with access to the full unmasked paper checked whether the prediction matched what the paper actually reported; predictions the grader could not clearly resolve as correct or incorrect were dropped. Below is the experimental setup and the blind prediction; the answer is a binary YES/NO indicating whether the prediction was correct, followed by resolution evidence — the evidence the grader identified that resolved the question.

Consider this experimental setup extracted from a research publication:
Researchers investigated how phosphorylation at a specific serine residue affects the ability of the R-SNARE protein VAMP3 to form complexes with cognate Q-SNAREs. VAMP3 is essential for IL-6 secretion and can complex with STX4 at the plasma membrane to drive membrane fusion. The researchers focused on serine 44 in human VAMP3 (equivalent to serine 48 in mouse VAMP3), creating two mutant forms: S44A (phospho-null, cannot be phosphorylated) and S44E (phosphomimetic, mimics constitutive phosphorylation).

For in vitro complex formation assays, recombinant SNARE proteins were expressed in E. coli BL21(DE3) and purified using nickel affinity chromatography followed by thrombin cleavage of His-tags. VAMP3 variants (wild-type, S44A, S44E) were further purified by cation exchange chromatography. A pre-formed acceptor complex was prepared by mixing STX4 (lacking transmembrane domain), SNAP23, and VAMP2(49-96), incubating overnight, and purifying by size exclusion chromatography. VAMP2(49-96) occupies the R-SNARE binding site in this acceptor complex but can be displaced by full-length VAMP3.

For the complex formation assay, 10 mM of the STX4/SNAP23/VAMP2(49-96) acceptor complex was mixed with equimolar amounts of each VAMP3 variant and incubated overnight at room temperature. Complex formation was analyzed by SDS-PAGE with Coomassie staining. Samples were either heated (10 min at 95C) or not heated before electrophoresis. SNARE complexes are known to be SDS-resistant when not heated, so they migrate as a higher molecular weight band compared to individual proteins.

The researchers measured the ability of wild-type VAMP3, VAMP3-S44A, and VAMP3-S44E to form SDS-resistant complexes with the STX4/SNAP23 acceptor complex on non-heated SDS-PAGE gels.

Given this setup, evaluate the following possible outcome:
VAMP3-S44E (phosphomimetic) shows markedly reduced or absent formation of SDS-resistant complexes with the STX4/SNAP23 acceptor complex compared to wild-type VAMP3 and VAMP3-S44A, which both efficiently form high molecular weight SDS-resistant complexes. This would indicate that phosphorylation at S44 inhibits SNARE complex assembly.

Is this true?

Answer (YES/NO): NO